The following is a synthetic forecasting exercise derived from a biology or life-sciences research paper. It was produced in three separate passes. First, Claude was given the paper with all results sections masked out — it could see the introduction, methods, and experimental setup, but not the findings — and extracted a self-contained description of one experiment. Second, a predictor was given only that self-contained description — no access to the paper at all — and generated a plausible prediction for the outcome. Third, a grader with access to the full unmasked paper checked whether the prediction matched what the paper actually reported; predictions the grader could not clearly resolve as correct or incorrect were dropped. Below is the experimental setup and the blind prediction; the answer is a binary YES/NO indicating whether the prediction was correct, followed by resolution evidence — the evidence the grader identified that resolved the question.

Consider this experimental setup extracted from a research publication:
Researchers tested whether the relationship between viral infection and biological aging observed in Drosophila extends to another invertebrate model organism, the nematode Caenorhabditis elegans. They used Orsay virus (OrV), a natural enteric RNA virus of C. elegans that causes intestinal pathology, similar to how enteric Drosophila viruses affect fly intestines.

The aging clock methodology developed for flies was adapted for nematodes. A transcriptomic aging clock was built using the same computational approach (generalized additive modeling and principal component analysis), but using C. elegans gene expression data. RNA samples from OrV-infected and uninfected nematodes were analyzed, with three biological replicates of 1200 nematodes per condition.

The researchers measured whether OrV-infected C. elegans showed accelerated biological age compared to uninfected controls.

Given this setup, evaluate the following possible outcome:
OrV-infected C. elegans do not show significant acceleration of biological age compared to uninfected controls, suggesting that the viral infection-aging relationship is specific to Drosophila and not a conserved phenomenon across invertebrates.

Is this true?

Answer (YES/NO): NO